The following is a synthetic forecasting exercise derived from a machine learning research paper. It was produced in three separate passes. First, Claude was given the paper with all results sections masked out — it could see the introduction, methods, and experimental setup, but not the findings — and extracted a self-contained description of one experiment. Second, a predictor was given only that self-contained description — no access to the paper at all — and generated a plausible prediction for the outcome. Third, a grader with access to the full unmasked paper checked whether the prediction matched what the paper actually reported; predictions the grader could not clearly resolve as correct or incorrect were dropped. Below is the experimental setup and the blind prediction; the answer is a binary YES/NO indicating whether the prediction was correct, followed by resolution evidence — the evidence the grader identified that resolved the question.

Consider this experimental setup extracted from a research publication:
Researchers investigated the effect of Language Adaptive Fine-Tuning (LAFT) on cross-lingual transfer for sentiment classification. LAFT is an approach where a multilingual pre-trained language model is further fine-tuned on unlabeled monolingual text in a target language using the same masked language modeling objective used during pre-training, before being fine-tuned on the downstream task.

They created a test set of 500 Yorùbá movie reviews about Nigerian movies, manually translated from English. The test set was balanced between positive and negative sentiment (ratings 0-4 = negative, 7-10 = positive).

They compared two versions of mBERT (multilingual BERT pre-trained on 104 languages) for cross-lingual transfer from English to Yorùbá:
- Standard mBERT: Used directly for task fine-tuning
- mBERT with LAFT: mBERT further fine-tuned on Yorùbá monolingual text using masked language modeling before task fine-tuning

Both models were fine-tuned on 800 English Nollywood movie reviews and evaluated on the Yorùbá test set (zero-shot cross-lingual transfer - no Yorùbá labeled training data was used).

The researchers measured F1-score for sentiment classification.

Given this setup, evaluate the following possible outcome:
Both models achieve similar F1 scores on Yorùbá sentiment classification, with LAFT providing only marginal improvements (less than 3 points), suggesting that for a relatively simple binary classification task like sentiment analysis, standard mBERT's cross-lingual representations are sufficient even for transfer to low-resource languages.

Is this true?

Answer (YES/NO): NO